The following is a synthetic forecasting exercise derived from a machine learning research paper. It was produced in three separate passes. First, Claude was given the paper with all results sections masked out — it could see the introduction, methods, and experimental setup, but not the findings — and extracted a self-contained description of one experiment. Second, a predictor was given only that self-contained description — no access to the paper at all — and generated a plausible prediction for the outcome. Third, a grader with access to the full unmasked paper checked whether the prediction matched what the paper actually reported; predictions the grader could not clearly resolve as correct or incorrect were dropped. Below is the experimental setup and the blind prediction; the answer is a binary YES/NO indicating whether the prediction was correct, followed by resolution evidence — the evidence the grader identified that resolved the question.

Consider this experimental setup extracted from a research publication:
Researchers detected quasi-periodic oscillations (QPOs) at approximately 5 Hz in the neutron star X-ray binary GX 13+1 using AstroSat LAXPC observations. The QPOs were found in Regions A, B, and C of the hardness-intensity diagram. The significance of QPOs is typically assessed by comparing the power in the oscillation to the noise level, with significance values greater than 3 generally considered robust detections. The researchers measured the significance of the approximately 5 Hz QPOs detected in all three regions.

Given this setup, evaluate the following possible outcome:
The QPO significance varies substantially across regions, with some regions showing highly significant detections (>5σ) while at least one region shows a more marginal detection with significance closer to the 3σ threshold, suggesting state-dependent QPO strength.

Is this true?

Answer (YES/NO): NO